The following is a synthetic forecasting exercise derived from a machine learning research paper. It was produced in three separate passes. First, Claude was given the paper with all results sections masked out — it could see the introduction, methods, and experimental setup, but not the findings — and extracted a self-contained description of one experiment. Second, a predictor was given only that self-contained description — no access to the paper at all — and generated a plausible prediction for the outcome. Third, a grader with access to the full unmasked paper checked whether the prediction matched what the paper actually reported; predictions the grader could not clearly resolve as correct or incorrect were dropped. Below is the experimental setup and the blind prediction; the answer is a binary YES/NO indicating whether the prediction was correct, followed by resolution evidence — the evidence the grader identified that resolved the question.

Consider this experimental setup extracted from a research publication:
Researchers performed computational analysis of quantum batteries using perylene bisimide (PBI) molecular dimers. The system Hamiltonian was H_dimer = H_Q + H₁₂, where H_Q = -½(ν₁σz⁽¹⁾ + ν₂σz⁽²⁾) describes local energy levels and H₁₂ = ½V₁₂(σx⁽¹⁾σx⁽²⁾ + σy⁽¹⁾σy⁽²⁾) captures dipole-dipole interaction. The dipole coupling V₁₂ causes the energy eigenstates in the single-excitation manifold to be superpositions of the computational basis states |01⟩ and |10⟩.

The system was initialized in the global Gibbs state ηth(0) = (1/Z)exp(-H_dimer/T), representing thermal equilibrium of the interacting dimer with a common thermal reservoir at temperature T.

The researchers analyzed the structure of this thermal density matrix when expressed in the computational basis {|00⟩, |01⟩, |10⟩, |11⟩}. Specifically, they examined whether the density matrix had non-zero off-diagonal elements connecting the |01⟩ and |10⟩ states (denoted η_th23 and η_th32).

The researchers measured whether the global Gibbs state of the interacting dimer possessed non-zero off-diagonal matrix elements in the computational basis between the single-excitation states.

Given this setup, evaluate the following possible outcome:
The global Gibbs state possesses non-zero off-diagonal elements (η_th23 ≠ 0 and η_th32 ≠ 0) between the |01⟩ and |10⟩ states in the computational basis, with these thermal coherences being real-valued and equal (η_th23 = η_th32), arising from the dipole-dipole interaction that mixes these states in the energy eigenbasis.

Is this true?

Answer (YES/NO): YES